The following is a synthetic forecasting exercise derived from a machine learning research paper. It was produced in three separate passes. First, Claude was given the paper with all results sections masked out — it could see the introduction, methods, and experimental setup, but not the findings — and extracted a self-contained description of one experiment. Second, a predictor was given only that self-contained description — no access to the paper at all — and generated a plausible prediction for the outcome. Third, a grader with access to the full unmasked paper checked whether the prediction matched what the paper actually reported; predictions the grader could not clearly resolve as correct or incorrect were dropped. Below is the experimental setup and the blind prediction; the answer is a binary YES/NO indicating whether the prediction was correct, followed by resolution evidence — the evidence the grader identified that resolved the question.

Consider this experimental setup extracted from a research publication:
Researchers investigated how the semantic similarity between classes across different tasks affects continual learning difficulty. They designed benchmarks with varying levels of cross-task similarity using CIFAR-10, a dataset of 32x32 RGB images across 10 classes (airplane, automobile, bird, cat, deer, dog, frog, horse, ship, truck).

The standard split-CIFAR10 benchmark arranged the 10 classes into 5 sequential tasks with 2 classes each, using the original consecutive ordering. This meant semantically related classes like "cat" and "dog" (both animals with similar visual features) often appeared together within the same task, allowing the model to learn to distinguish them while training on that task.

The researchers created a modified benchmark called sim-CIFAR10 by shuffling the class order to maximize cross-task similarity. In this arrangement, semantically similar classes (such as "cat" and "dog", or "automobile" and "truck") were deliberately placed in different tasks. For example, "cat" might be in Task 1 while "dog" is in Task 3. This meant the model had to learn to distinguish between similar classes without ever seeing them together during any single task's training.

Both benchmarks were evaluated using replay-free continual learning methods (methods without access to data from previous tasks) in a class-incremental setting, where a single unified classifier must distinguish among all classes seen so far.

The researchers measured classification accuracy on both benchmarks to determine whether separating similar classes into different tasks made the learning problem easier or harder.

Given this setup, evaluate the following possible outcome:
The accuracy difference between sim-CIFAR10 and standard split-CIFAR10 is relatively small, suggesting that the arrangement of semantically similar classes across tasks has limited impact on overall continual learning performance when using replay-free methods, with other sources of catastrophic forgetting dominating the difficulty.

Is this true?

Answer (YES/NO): NO